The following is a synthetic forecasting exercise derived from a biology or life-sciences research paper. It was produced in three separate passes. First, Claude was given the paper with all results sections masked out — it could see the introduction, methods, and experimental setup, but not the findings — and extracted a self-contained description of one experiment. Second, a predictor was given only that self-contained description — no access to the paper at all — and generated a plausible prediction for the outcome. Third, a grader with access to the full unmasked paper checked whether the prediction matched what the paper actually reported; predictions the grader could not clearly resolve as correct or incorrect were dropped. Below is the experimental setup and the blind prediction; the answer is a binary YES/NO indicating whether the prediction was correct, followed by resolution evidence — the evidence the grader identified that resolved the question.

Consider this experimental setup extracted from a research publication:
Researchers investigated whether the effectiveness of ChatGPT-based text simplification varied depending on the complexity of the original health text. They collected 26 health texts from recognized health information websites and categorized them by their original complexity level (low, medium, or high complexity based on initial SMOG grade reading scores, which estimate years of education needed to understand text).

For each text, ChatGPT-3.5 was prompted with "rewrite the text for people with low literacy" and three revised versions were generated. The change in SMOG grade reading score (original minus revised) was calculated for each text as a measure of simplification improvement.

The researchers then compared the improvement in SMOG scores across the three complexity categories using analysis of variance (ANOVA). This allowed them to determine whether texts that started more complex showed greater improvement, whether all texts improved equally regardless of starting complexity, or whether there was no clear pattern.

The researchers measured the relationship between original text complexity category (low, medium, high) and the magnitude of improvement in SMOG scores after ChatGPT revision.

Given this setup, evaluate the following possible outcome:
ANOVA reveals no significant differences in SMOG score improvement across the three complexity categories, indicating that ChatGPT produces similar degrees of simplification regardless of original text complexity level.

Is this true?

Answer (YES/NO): NO